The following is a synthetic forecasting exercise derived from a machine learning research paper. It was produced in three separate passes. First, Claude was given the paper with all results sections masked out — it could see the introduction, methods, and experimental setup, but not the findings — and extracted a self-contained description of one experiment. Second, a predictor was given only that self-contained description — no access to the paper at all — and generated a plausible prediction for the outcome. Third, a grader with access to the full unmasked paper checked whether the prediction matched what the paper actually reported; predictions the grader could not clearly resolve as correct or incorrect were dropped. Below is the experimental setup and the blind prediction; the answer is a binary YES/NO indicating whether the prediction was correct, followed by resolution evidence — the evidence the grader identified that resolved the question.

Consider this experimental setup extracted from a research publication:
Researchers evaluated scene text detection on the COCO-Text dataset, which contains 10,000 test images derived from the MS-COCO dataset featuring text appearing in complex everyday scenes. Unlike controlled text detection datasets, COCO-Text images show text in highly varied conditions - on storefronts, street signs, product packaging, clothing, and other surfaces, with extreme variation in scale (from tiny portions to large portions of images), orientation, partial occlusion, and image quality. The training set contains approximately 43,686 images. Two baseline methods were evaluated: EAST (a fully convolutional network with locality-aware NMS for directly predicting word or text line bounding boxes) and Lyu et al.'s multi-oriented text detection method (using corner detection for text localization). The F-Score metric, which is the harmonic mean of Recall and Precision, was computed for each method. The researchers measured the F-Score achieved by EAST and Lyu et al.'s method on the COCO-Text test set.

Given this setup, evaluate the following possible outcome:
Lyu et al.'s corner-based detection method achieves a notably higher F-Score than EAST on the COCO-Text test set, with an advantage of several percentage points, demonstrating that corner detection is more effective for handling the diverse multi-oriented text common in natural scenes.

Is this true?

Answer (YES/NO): YES